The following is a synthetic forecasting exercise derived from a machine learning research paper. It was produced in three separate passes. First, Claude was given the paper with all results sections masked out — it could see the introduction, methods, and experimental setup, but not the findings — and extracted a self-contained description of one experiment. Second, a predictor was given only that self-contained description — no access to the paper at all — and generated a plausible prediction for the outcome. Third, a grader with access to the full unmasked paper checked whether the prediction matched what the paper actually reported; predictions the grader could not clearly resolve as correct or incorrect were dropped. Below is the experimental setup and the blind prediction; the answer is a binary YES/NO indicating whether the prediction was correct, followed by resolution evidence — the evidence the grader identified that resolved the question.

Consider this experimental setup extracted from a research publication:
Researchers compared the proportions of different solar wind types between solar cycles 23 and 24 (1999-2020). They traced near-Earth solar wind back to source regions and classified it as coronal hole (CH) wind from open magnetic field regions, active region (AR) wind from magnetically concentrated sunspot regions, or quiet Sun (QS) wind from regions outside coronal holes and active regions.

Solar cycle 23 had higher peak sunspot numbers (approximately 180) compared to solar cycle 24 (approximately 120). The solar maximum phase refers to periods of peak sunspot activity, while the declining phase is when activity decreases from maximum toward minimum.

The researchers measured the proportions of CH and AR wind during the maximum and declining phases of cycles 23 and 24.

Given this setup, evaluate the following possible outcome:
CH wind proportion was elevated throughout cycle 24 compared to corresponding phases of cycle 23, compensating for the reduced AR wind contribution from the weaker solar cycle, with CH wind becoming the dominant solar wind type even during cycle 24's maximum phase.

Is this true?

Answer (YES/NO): NO